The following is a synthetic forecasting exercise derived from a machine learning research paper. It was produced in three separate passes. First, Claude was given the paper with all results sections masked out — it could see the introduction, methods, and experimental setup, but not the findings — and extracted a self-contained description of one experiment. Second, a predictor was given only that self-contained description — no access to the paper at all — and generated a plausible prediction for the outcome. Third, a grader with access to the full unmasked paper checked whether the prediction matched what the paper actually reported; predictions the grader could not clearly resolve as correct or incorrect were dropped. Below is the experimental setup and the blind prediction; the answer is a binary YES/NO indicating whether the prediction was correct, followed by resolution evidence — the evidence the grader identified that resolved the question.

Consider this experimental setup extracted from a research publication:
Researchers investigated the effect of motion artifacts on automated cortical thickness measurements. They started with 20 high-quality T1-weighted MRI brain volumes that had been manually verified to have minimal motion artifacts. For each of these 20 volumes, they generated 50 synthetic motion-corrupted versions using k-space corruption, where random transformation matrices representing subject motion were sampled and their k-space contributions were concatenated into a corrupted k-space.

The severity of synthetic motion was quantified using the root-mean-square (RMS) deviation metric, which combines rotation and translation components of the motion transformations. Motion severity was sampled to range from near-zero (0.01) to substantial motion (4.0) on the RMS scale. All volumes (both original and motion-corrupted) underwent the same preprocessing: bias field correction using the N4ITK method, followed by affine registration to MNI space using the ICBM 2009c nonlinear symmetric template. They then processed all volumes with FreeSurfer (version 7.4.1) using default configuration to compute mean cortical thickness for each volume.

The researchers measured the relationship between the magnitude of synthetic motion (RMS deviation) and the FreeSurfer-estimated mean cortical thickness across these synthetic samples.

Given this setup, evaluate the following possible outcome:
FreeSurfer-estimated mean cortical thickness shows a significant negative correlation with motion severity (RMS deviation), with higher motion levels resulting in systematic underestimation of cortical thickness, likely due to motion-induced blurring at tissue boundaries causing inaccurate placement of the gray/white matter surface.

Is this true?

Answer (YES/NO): YES